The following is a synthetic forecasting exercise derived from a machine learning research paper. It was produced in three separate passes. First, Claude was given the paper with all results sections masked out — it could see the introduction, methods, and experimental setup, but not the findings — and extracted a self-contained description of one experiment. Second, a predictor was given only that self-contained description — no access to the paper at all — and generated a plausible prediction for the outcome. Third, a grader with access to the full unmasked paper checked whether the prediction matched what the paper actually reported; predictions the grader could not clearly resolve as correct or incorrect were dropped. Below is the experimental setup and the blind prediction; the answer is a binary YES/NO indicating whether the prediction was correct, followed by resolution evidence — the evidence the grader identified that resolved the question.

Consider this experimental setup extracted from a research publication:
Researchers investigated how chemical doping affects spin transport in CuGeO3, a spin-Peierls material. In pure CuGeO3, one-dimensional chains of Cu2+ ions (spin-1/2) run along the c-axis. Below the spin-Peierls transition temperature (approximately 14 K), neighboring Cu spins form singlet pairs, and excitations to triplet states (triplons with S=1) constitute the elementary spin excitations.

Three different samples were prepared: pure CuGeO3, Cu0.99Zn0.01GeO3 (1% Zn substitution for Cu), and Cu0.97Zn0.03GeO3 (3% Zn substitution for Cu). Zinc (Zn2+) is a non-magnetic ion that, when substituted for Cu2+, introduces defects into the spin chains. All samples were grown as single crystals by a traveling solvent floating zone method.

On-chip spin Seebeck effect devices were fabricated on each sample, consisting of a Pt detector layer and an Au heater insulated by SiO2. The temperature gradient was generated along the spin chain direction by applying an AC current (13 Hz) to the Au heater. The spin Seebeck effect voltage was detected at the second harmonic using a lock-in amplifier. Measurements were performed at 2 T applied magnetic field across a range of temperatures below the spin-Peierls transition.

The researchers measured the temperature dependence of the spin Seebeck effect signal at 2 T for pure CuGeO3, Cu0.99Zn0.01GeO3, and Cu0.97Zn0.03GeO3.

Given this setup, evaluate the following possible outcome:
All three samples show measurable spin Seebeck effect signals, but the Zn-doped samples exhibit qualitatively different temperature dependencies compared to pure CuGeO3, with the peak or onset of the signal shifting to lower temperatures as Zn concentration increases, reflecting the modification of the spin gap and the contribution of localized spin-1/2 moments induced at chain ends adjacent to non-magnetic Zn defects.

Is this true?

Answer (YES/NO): NO